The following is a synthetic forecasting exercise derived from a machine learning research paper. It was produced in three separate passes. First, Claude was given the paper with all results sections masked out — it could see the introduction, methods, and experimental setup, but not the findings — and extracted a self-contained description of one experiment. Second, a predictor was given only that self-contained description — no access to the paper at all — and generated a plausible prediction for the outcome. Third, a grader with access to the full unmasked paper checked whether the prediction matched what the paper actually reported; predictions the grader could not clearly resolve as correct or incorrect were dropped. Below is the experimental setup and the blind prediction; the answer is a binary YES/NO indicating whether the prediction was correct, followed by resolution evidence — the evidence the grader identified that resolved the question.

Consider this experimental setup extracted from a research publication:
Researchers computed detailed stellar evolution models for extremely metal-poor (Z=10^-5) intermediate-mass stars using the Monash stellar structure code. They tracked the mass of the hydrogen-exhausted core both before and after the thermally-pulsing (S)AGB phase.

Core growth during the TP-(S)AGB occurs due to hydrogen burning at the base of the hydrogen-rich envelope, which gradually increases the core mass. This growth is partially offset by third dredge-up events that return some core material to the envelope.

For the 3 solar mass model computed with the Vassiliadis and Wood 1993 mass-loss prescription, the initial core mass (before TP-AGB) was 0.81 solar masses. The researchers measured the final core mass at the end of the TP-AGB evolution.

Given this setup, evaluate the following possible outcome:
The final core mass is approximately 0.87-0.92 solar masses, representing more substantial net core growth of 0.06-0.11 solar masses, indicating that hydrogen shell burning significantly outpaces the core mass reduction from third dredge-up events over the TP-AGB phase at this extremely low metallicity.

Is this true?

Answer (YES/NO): YES